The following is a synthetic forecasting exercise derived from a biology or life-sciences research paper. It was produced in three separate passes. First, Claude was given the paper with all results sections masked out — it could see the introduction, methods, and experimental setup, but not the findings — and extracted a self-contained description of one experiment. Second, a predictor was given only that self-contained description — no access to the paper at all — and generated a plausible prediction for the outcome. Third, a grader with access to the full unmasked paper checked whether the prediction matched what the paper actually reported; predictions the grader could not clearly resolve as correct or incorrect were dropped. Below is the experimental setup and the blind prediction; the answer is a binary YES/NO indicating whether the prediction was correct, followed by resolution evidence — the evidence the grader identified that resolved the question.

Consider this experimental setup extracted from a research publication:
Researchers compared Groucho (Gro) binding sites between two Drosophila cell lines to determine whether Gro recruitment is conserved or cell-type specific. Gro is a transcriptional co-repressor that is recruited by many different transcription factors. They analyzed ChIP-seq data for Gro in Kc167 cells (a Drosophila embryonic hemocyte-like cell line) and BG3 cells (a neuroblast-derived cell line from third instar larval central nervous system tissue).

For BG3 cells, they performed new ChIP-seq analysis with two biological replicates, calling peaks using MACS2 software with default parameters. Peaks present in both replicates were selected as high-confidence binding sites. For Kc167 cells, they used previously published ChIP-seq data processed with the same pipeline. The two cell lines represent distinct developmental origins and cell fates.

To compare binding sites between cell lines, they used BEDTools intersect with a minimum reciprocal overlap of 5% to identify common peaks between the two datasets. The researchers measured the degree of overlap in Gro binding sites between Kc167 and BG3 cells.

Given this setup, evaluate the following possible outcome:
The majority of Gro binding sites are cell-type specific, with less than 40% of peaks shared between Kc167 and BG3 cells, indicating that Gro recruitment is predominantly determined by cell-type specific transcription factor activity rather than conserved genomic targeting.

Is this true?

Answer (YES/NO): YES